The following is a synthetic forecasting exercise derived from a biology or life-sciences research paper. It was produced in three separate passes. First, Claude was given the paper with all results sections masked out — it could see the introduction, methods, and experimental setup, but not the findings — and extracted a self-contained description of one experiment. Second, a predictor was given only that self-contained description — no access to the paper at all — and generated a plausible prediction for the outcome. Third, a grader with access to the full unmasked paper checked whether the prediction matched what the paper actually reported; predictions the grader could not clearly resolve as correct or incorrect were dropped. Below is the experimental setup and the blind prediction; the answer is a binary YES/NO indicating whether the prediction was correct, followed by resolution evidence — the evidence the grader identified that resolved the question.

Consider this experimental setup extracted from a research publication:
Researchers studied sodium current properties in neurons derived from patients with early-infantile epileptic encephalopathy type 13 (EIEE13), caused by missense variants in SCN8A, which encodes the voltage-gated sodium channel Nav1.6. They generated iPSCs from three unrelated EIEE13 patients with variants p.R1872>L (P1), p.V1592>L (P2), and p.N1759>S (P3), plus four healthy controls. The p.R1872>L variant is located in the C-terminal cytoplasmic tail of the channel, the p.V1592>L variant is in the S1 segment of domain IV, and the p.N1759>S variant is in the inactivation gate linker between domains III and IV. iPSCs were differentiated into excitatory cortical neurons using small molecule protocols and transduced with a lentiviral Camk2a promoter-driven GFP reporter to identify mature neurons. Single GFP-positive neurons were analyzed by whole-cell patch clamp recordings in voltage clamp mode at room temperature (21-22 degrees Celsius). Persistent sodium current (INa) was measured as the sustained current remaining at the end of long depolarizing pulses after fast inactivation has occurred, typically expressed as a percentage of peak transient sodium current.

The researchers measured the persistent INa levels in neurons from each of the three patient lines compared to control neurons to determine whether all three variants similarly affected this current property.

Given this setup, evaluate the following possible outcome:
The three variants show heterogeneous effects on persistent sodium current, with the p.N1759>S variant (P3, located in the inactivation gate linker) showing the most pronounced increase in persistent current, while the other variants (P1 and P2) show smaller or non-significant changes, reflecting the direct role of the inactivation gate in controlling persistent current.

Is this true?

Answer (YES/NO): NO